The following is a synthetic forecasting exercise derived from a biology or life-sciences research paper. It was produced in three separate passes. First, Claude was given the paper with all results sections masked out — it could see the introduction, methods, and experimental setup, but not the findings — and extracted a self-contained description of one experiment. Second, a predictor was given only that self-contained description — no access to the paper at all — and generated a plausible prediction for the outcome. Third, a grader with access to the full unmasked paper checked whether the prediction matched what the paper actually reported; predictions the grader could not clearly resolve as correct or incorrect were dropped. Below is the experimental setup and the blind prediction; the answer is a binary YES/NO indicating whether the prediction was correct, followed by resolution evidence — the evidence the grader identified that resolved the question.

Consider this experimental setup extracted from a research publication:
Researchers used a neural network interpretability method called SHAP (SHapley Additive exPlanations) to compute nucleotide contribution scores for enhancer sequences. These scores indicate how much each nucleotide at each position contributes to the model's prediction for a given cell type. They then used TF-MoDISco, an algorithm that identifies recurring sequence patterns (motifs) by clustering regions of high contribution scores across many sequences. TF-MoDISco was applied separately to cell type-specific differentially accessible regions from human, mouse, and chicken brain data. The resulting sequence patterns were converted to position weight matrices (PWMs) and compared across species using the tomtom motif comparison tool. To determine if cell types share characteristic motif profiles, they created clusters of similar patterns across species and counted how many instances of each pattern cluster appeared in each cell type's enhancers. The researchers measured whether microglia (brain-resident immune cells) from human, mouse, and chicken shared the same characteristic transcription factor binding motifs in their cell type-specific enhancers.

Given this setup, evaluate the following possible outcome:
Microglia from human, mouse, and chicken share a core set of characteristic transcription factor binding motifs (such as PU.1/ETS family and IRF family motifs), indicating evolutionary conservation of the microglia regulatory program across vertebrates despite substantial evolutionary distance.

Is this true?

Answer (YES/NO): YES